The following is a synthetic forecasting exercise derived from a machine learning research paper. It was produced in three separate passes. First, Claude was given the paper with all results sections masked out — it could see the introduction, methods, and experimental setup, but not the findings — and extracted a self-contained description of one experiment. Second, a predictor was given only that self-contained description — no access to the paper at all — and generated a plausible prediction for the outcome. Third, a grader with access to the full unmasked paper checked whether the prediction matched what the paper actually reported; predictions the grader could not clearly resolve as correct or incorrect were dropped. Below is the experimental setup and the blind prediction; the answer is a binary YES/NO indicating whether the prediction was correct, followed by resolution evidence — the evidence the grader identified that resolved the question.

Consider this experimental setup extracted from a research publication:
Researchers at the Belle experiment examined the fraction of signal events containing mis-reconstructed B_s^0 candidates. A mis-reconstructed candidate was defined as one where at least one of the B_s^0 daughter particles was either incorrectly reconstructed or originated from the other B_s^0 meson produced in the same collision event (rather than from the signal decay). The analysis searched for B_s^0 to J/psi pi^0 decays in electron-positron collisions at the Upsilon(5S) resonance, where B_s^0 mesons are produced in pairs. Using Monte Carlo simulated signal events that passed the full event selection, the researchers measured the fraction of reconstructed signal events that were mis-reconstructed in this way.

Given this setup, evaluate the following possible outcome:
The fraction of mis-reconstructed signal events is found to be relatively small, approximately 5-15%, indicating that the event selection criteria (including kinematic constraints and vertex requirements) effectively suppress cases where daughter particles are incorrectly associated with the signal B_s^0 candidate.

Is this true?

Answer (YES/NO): NO